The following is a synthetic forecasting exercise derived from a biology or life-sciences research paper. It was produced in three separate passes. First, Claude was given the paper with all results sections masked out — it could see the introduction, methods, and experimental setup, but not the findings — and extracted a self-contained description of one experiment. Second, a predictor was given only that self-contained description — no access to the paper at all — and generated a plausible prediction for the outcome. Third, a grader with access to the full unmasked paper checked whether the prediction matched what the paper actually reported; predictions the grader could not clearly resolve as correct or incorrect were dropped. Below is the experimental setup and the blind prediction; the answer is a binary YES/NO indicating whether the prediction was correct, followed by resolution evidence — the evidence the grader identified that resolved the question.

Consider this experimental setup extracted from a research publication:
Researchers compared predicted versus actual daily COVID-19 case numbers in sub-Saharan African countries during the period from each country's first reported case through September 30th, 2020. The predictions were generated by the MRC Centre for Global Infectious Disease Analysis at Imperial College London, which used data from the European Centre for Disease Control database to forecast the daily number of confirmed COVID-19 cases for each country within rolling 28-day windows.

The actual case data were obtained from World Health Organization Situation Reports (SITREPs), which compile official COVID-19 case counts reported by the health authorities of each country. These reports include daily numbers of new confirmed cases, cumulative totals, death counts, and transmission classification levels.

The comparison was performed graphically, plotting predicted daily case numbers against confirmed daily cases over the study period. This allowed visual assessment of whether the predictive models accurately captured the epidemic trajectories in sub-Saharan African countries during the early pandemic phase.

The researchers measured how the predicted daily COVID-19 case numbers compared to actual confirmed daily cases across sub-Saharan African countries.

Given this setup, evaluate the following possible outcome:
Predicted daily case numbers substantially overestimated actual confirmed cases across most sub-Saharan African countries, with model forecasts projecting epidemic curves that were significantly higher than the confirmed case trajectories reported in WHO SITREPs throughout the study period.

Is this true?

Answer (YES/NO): YES